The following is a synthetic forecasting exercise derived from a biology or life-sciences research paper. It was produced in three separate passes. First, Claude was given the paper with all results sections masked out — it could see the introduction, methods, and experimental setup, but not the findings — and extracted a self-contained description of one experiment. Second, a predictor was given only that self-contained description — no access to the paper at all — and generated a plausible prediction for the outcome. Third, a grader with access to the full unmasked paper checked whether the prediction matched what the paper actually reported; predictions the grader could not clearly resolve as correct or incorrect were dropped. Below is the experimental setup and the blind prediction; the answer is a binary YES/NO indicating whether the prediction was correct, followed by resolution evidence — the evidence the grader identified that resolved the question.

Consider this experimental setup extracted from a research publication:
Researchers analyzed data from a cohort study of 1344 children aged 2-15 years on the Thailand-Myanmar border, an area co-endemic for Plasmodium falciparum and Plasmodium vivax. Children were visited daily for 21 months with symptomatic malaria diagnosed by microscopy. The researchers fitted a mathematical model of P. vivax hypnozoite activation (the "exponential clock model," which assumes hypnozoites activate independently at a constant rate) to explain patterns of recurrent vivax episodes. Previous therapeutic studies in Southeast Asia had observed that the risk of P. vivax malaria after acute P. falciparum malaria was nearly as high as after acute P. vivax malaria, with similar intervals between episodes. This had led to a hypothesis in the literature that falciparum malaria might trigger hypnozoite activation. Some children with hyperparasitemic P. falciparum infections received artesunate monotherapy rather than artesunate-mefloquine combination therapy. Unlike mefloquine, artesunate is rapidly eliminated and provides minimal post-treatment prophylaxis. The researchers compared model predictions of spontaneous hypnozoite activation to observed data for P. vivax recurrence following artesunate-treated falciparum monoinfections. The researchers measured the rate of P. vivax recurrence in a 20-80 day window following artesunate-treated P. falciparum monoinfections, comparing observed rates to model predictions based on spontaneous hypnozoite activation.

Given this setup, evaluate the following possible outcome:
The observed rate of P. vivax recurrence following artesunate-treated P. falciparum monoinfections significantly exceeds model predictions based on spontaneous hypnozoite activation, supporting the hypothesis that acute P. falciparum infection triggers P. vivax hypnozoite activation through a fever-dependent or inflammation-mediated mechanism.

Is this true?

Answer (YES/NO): YES